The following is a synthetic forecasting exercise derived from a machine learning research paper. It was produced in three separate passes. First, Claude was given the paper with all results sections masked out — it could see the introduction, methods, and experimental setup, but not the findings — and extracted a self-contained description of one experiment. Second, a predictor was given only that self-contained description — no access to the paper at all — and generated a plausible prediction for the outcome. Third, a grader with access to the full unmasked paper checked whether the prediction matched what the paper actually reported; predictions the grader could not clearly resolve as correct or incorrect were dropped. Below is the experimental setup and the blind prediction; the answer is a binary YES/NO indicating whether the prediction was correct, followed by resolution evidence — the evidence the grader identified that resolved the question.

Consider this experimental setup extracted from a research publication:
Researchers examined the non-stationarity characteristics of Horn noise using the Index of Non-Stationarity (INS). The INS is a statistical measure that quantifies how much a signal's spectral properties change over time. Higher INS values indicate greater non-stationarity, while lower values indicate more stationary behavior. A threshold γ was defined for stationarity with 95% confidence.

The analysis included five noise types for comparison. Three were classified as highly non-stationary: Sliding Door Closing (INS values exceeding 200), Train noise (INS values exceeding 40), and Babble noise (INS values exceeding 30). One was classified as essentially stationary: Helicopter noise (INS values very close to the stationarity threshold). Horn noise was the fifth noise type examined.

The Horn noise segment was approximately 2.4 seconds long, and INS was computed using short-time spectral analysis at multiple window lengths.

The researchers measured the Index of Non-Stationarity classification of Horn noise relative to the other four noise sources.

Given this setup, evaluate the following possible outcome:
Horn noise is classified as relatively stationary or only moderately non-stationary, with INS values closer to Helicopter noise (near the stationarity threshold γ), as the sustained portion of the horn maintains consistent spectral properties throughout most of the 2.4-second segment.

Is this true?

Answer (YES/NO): YES